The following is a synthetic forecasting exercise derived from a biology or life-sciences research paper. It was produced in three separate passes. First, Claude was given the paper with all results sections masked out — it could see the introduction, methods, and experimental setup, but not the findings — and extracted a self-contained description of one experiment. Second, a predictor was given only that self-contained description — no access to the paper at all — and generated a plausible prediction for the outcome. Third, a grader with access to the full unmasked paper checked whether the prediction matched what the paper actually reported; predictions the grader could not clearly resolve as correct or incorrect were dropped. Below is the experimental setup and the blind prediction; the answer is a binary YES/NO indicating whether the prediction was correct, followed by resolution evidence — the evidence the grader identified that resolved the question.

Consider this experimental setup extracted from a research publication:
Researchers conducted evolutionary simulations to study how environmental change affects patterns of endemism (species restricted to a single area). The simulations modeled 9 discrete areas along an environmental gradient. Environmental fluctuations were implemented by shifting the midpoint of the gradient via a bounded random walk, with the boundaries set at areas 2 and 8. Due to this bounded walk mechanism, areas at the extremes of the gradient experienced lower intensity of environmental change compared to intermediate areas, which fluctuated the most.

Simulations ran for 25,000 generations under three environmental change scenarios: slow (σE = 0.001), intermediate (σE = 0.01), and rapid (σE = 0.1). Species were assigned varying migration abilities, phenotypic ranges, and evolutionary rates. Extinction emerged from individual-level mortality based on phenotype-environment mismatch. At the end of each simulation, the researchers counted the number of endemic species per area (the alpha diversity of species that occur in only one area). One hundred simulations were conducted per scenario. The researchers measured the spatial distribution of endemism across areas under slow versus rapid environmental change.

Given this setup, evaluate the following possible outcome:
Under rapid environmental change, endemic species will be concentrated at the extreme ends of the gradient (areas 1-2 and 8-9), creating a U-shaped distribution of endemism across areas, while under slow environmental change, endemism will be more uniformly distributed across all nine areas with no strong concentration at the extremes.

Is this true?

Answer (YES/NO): NO